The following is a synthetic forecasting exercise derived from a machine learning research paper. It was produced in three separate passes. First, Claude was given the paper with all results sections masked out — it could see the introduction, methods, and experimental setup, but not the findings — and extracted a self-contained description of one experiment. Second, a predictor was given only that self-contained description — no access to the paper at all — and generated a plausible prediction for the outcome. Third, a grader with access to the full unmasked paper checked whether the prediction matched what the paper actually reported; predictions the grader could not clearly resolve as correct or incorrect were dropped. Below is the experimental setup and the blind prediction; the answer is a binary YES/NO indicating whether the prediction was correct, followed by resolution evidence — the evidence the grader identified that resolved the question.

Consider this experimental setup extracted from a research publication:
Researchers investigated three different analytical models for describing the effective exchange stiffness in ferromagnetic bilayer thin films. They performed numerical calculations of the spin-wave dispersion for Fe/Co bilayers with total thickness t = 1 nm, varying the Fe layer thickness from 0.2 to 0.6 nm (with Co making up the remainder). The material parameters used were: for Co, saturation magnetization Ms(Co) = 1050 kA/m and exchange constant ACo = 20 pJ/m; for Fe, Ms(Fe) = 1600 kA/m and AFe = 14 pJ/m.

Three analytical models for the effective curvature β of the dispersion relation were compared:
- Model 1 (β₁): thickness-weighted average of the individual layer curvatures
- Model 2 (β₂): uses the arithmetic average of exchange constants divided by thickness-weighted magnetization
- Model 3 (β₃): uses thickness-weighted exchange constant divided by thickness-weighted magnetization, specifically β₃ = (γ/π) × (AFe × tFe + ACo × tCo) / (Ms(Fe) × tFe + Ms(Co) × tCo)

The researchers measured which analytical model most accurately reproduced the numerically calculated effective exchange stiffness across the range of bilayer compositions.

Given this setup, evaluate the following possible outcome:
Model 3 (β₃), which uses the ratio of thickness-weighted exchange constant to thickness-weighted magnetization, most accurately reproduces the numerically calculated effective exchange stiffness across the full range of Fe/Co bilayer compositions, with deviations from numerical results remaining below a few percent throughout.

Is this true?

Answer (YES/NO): NO